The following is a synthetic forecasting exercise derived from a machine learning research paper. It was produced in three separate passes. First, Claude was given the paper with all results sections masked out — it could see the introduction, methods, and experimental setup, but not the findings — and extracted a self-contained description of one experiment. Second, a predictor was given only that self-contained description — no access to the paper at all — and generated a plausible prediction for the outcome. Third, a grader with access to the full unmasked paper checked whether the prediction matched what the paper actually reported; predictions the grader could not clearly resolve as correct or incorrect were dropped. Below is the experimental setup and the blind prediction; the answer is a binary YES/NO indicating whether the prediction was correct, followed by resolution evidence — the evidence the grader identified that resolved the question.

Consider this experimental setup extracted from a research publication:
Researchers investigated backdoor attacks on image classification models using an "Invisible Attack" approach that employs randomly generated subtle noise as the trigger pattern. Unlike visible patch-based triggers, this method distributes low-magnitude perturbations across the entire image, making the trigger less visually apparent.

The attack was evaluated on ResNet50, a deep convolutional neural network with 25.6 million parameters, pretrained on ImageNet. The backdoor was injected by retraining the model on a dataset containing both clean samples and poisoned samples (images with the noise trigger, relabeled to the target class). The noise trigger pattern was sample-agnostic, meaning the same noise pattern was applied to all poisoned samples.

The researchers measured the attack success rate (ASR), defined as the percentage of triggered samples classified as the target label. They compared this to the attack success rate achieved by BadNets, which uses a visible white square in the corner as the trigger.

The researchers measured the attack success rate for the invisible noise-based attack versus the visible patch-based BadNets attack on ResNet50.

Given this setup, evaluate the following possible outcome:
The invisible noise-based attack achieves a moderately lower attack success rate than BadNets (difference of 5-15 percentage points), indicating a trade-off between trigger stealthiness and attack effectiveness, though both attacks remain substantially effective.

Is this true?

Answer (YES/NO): YES